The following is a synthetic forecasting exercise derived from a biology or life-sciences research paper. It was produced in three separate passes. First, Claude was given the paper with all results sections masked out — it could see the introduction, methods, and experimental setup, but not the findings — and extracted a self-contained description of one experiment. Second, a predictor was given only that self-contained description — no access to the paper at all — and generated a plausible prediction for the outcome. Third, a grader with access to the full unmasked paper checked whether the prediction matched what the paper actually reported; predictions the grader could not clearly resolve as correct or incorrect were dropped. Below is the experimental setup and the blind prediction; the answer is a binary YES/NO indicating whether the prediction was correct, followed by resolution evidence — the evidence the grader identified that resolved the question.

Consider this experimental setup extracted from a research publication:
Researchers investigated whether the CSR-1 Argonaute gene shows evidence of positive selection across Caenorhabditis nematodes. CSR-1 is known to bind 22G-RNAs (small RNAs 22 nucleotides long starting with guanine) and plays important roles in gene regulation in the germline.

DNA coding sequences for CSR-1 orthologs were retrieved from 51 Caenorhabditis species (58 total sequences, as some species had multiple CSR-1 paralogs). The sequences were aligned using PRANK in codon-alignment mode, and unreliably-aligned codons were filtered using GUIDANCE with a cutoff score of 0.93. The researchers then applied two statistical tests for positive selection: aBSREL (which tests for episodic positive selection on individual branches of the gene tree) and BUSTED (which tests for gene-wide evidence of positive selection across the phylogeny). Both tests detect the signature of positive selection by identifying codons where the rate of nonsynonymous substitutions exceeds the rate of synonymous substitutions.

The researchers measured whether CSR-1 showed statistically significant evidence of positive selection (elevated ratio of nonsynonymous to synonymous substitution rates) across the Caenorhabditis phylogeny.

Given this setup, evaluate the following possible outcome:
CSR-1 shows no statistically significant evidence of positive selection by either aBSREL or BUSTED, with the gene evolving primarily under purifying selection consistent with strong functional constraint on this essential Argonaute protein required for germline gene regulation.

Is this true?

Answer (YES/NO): NO